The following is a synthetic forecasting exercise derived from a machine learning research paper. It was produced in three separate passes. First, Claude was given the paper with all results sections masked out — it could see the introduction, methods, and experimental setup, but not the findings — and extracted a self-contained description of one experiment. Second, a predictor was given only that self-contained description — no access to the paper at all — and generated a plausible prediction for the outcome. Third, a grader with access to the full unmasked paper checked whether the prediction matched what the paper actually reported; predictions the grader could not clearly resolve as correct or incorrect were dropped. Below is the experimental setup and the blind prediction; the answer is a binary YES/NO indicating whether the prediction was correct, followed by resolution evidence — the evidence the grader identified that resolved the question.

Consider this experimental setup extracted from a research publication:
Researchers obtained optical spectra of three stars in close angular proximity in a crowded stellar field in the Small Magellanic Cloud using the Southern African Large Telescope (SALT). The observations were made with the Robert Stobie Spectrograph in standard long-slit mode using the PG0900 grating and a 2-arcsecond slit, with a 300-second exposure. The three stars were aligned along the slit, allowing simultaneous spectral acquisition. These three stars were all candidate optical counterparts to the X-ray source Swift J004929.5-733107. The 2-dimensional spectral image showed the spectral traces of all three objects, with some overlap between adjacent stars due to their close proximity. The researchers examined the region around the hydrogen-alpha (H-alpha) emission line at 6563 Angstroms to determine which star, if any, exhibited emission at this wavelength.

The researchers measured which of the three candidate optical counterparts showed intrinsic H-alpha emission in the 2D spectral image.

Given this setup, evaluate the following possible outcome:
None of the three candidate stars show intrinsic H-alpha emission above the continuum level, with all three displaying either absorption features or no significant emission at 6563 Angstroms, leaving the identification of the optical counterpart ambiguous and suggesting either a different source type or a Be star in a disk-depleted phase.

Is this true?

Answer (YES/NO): NO